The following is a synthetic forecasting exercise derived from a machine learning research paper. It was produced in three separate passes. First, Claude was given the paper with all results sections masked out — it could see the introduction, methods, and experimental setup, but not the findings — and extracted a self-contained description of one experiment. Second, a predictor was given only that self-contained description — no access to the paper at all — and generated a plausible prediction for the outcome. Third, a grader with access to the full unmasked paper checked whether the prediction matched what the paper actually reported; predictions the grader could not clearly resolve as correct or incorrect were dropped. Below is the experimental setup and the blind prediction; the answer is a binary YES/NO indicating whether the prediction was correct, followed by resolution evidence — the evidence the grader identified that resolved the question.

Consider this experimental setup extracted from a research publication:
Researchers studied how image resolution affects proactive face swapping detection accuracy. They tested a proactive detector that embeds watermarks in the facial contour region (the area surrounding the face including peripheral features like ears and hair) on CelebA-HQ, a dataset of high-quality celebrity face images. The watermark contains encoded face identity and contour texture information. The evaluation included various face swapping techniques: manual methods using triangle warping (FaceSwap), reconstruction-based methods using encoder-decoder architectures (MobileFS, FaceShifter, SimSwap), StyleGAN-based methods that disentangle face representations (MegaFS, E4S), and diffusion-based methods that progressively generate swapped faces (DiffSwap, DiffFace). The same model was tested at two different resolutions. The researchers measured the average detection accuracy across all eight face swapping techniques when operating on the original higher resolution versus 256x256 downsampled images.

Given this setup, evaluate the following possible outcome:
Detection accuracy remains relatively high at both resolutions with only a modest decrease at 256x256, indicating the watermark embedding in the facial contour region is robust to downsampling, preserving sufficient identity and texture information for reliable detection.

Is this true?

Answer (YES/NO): NO